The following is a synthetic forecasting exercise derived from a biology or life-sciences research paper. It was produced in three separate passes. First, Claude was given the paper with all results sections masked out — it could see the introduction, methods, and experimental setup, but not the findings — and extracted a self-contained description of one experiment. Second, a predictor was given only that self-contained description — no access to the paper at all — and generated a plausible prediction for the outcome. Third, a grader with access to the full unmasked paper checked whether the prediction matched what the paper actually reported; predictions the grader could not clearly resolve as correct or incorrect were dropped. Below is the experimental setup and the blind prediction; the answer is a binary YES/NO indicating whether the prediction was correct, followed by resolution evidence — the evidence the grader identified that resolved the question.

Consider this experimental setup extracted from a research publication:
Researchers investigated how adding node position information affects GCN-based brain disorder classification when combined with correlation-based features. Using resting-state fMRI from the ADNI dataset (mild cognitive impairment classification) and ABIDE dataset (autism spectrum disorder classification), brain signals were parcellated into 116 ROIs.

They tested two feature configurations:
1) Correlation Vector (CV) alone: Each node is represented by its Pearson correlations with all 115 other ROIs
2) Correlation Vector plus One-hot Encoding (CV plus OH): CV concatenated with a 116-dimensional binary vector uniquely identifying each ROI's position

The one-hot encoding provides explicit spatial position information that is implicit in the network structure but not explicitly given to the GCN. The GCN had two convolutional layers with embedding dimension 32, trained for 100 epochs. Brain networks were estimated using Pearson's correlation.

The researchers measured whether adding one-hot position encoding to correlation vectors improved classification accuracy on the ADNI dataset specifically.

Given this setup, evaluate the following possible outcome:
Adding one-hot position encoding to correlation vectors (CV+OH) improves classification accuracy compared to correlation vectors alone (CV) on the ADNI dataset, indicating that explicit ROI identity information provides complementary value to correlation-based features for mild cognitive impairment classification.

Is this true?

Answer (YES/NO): YES